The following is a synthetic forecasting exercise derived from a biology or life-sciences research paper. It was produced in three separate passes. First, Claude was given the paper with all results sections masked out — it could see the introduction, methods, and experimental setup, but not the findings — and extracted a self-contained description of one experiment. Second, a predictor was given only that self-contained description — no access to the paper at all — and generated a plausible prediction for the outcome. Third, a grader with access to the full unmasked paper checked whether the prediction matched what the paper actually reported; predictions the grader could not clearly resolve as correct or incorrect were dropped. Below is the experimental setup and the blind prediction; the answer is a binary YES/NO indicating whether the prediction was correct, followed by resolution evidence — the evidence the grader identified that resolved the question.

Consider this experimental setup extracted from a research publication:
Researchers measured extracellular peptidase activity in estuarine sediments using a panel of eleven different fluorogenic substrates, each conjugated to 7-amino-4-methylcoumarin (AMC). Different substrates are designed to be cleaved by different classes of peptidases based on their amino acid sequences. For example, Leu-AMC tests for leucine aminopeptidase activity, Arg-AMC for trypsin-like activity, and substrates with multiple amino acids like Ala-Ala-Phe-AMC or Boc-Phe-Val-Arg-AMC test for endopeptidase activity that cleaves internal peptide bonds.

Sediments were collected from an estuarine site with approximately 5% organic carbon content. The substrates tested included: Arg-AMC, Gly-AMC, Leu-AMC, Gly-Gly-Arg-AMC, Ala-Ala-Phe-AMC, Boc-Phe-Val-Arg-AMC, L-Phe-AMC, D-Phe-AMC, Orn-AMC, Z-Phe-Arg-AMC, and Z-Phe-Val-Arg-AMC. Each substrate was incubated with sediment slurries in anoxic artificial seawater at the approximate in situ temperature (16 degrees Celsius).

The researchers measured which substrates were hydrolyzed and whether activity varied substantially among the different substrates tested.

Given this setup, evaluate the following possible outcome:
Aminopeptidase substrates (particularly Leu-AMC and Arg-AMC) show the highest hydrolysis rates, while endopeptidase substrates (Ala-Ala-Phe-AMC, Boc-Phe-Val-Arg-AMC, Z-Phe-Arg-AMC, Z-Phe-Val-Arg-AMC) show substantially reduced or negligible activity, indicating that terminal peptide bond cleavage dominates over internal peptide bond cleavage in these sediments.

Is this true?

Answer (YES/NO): NO